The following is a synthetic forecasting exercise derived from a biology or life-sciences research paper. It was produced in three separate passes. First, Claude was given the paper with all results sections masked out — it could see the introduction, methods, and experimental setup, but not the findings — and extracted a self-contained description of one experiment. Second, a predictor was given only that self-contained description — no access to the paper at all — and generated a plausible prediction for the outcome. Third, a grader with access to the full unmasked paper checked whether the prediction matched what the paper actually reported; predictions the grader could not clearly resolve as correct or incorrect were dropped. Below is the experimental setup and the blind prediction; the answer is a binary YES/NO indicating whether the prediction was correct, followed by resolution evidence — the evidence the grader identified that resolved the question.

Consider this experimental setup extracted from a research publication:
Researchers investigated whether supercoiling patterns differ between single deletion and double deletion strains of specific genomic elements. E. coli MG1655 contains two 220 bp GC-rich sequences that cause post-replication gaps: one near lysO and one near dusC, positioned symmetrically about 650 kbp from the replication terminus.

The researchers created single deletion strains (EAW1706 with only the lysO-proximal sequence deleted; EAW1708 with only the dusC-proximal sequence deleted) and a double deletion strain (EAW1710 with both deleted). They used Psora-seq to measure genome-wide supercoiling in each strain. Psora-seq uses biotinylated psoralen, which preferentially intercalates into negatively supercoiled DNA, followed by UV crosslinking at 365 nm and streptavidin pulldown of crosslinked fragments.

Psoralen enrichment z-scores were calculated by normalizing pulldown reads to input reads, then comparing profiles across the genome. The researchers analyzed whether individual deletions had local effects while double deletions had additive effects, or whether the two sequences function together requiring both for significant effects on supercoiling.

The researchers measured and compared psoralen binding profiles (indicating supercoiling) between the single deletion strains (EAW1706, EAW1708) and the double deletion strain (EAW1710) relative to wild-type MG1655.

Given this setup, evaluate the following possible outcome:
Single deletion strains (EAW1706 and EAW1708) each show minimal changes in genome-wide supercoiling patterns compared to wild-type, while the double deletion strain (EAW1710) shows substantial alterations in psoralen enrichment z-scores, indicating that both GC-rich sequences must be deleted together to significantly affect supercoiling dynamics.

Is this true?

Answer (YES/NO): YES